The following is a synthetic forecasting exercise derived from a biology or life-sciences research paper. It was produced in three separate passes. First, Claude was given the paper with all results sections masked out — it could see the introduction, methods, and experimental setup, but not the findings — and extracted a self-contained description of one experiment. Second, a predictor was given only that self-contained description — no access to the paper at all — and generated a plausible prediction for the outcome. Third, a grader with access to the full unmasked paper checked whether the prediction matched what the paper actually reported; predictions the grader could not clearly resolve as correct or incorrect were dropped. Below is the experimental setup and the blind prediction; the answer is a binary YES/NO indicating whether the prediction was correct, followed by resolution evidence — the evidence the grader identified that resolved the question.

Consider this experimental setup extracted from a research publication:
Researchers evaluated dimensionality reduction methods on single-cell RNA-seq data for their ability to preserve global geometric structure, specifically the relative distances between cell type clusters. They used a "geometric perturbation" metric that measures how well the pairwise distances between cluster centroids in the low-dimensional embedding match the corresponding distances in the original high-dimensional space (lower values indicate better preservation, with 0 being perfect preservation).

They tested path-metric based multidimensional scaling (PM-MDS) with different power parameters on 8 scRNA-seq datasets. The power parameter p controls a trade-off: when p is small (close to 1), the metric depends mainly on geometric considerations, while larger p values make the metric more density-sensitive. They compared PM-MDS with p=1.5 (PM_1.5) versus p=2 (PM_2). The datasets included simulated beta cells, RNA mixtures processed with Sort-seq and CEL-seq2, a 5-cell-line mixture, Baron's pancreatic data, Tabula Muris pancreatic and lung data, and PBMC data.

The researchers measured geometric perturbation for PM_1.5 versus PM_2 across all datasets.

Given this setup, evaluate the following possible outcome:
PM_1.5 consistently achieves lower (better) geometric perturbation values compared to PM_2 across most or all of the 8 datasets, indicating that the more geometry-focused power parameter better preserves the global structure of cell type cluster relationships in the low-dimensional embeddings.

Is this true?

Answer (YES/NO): YES